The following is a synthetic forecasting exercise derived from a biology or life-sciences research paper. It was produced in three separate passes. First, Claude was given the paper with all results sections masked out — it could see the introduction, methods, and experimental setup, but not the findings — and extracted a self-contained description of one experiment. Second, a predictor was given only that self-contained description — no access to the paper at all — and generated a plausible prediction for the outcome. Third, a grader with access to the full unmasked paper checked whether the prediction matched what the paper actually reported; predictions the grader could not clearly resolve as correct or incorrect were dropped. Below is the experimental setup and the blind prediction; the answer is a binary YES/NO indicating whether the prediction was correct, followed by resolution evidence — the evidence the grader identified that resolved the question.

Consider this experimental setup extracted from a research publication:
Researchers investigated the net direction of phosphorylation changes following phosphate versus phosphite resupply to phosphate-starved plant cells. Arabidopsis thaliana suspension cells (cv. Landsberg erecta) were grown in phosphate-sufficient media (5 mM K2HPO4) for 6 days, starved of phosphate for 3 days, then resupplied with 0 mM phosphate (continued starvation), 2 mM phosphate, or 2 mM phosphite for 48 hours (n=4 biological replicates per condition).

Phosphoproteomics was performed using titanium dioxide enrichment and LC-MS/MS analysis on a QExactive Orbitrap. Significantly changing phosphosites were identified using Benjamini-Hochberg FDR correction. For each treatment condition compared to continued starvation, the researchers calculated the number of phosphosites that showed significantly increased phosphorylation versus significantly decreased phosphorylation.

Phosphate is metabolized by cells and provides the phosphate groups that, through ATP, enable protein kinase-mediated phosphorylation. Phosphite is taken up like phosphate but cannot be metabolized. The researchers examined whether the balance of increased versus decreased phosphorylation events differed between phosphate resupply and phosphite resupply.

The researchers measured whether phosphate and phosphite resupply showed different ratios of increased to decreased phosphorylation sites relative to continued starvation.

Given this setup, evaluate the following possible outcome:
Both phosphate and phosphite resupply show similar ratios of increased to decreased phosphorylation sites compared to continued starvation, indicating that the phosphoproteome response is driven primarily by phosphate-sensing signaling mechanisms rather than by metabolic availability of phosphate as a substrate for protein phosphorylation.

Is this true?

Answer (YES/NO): NO